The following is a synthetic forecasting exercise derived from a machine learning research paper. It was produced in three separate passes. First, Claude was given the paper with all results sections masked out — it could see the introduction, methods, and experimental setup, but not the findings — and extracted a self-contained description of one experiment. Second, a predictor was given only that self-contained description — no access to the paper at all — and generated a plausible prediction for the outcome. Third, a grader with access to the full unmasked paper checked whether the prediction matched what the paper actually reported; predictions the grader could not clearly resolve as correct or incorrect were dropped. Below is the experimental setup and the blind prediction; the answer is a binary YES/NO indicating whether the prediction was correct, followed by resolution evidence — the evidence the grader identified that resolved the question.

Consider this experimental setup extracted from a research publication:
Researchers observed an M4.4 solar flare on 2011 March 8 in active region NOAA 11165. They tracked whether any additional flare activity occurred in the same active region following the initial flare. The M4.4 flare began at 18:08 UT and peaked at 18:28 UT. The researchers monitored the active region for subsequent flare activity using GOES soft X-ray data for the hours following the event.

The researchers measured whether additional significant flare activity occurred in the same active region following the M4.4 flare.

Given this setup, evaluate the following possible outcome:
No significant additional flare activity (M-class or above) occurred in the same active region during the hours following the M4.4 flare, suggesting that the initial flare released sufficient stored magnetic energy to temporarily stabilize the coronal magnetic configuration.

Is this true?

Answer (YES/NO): NO